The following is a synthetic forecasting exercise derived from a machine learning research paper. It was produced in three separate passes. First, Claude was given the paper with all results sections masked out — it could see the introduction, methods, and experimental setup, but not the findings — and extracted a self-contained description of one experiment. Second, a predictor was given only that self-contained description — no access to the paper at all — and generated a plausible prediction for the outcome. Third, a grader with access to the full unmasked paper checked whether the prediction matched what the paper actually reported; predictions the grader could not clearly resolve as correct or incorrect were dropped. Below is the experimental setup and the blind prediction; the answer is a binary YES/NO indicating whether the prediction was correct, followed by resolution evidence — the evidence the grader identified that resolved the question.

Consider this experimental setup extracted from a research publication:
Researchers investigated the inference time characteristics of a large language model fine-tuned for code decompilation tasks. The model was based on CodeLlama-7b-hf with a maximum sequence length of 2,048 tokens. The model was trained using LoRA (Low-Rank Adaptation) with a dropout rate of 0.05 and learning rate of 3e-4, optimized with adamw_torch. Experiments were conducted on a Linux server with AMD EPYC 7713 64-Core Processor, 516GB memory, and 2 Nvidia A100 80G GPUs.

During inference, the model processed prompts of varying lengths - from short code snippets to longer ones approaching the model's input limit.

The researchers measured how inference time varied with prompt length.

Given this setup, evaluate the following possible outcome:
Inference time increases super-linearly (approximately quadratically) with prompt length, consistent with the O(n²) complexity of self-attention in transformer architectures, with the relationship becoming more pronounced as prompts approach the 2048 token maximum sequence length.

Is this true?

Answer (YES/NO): NO